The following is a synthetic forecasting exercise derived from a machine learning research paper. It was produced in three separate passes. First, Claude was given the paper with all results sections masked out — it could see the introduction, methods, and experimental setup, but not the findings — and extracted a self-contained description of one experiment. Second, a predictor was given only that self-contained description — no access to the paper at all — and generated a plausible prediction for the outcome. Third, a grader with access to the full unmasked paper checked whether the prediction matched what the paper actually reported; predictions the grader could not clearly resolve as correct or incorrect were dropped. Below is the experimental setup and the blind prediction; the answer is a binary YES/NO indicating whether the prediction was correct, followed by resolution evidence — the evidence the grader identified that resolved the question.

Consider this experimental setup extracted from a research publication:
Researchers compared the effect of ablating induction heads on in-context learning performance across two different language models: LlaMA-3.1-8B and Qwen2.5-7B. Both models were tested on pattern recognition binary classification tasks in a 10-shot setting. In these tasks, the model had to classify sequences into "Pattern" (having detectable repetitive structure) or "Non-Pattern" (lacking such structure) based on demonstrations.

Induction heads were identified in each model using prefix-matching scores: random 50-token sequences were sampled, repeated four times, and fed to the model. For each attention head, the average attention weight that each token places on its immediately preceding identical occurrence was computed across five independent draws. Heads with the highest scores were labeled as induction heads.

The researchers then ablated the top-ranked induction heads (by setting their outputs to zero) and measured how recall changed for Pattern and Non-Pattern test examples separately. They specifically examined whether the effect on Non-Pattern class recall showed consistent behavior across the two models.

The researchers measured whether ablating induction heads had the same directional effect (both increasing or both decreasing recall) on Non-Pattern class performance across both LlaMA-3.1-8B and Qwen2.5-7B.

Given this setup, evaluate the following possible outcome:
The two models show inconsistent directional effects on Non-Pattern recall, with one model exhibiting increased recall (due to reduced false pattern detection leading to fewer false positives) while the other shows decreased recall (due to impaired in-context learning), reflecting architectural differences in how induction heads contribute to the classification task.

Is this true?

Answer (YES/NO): YES